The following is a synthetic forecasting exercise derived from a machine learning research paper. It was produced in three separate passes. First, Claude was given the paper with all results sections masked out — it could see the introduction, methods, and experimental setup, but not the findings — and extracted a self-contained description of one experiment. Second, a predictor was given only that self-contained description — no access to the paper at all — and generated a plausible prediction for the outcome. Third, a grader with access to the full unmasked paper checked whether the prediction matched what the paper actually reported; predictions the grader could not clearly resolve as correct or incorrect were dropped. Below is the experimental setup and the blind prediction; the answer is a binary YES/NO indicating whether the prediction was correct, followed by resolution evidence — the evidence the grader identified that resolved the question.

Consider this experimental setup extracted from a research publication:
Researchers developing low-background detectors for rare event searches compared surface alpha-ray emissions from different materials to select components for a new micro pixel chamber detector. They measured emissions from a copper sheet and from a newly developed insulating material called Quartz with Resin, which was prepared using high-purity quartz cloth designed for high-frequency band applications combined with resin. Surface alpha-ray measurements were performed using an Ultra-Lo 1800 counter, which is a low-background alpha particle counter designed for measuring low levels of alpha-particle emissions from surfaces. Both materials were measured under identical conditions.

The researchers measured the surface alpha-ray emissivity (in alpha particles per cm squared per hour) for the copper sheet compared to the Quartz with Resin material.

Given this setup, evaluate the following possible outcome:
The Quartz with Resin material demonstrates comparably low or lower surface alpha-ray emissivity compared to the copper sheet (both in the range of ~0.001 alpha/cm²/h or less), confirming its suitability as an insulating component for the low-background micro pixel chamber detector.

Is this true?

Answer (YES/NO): NO